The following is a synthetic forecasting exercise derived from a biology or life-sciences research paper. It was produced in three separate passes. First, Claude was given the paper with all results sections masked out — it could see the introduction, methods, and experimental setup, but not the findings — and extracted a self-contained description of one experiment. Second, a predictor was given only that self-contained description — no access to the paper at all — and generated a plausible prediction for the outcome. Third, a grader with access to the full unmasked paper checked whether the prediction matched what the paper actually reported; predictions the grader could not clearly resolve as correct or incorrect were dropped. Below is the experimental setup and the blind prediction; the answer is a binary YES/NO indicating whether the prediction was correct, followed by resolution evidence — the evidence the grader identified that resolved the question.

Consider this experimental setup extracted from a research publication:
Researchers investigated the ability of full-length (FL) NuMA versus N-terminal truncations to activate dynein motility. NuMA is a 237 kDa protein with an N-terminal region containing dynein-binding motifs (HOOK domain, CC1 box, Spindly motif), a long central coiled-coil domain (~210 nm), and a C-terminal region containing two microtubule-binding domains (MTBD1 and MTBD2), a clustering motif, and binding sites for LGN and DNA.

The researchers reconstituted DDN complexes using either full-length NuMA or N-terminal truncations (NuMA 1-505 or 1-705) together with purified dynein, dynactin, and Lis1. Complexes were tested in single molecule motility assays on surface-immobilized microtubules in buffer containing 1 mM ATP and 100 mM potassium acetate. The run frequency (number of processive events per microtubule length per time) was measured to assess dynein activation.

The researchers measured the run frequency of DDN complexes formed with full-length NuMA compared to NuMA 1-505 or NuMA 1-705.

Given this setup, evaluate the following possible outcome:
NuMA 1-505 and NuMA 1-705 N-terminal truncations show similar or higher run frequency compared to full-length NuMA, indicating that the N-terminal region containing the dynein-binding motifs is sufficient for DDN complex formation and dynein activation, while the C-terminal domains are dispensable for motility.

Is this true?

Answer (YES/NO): YES